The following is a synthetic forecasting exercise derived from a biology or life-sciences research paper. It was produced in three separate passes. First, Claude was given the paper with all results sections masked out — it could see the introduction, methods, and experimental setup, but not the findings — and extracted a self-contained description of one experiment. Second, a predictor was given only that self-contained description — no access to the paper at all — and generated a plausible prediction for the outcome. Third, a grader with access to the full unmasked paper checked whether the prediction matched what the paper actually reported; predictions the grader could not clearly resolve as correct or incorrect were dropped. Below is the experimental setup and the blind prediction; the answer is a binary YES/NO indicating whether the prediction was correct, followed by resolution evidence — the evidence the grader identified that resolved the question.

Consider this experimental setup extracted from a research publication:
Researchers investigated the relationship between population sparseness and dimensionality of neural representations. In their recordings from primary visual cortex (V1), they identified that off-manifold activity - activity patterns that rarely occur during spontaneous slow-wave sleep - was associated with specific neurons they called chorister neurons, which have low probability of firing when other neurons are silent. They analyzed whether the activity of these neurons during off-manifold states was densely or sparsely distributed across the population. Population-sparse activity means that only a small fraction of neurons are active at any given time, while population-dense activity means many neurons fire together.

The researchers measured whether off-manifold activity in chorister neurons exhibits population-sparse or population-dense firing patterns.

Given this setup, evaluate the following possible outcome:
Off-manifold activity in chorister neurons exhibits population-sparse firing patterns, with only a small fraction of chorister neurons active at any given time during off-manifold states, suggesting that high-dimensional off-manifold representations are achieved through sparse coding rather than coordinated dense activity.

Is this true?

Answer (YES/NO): YES